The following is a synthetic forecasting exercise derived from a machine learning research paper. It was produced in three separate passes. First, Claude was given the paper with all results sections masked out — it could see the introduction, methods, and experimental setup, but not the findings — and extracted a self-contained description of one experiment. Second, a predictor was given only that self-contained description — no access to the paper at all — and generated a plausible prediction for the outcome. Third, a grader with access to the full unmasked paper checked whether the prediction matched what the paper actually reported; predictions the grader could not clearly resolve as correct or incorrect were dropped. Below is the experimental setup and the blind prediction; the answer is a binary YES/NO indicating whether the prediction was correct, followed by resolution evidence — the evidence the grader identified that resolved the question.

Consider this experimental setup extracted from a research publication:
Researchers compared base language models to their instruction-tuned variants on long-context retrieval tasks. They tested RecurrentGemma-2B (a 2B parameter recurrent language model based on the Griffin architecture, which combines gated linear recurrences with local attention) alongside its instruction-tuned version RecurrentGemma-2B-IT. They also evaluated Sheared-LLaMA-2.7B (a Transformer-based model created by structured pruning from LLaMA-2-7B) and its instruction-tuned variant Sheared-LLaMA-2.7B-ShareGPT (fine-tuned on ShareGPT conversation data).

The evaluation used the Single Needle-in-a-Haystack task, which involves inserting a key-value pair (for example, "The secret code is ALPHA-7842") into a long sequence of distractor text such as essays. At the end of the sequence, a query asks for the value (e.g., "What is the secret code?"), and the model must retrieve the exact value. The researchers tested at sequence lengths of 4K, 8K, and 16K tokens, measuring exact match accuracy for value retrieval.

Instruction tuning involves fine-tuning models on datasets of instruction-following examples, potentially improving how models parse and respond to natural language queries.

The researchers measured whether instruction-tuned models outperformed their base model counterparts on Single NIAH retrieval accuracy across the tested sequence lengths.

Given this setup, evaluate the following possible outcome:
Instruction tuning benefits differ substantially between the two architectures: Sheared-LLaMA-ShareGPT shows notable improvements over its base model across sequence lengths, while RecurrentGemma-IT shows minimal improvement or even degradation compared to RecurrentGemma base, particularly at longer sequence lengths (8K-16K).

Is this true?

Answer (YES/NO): NO